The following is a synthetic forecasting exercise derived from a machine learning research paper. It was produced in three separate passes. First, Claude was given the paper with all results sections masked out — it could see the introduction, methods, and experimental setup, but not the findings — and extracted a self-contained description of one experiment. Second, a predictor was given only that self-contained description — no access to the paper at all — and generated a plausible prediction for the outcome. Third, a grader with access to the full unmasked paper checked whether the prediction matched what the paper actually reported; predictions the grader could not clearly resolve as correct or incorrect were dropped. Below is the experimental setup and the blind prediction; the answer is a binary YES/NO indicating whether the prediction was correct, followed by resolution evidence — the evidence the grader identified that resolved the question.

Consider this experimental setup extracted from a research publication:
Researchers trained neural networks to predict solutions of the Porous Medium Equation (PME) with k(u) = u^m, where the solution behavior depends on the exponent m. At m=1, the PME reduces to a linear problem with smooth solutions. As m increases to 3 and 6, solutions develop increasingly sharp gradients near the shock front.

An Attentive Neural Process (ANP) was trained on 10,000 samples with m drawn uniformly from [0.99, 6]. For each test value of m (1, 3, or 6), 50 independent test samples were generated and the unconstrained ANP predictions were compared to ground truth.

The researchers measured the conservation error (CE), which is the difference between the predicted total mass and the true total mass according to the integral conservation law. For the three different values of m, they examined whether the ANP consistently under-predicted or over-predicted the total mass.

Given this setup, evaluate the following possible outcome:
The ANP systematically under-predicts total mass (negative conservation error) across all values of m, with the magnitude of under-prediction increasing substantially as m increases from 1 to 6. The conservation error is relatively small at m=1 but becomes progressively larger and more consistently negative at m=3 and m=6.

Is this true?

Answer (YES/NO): NO